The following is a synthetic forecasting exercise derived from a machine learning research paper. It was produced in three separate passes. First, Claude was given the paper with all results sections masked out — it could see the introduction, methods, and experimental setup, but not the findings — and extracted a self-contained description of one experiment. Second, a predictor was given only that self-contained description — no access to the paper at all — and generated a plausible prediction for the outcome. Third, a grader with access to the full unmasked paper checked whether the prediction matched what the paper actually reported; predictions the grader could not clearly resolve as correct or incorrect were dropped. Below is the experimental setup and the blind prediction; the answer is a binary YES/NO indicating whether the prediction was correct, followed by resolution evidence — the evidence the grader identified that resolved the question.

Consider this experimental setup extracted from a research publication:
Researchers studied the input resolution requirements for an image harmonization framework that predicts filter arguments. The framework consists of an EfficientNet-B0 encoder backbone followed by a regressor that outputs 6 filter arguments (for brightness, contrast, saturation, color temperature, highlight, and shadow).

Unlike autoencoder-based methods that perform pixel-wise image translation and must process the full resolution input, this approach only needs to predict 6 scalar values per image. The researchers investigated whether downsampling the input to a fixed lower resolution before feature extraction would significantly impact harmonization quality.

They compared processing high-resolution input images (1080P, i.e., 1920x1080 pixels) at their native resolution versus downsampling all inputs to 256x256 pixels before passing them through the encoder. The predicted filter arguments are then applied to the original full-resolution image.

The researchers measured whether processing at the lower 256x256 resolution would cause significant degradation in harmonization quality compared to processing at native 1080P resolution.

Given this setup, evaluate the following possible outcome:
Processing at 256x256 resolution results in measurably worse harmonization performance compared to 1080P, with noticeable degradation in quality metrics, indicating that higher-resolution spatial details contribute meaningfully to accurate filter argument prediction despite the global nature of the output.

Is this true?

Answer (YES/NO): NO